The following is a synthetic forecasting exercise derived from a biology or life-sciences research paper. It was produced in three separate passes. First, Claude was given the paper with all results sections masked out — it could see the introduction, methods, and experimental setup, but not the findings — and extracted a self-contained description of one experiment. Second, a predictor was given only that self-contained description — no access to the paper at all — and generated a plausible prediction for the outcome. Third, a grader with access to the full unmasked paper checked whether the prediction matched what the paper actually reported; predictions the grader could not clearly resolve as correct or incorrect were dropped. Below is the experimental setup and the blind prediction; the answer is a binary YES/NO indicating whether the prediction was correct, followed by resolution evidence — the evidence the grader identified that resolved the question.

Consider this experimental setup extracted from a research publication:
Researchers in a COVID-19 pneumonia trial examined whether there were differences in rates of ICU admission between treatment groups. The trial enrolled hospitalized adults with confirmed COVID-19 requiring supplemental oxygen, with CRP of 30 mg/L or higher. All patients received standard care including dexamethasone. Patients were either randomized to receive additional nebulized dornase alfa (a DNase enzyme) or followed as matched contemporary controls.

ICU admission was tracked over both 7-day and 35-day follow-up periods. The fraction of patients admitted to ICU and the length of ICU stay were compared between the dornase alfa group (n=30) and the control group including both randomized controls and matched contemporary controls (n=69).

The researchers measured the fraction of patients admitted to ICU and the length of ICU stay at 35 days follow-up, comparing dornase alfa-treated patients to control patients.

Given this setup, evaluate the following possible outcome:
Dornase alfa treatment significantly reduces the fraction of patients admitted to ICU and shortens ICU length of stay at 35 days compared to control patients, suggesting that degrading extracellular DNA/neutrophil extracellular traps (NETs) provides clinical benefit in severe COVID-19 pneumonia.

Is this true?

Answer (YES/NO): NO